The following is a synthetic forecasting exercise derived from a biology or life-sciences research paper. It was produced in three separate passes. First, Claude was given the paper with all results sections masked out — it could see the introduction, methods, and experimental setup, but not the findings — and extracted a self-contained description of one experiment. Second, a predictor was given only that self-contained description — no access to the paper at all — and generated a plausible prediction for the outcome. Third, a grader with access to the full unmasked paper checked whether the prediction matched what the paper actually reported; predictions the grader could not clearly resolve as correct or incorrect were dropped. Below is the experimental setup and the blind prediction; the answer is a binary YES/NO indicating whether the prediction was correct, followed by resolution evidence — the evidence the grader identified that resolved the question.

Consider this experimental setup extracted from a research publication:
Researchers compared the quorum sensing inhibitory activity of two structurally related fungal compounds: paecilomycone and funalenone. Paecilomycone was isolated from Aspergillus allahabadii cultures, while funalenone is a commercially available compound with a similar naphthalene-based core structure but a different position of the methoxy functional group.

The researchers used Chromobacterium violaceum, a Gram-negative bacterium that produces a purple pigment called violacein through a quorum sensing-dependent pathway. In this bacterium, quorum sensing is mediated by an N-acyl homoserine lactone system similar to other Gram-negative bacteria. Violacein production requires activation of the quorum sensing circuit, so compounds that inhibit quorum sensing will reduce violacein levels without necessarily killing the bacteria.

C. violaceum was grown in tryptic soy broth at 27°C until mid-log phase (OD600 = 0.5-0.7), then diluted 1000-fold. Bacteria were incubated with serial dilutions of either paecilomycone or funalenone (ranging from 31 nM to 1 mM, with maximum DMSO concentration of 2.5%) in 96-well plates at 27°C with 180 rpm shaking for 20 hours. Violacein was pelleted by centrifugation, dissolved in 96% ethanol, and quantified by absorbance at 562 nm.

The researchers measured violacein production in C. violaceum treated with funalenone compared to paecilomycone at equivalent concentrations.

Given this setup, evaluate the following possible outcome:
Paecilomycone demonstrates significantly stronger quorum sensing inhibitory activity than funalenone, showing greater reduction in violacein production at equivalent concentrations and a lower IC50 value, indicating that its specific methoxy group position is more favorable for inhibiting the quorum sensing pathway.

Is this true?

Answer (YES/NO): YES